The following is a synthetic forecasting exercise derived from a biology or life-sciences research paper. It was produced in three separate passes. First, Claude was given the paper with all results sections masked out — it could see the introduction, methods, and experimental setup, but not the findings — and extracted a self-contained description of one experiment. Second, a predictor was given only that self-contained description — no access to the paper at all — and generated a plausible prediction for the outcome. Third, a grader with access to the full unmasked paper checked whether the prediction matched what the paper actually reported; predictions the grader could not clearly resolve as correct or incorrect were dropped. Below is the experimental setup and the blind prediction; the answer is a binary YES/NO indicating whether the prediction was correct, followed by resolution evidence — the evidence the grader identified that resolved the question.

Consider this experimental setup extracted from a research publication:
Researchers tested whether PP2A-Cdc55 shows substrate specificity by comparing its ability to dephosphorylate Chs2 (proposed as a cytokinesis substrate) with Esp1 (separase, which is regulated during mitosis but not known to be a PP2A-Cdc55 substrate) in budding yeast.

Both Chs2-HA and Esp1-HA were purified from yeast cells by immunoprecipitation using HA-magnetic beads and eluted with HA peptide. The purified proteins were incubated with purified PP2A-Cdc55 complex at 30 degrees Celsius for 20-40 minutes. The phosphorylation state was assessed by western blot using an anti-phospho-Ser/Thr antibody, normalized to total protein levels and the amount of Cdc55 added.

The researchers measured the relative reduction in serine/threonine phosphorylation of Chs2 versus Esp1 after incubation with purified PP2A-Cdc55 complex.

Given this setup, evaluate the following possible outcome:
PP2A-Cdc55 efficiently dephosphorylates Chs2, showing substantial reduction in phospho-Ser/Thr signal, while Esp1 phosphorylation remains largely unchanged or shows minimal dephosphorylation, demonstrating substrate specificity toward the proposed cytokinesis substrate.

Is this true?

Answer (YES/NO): YES